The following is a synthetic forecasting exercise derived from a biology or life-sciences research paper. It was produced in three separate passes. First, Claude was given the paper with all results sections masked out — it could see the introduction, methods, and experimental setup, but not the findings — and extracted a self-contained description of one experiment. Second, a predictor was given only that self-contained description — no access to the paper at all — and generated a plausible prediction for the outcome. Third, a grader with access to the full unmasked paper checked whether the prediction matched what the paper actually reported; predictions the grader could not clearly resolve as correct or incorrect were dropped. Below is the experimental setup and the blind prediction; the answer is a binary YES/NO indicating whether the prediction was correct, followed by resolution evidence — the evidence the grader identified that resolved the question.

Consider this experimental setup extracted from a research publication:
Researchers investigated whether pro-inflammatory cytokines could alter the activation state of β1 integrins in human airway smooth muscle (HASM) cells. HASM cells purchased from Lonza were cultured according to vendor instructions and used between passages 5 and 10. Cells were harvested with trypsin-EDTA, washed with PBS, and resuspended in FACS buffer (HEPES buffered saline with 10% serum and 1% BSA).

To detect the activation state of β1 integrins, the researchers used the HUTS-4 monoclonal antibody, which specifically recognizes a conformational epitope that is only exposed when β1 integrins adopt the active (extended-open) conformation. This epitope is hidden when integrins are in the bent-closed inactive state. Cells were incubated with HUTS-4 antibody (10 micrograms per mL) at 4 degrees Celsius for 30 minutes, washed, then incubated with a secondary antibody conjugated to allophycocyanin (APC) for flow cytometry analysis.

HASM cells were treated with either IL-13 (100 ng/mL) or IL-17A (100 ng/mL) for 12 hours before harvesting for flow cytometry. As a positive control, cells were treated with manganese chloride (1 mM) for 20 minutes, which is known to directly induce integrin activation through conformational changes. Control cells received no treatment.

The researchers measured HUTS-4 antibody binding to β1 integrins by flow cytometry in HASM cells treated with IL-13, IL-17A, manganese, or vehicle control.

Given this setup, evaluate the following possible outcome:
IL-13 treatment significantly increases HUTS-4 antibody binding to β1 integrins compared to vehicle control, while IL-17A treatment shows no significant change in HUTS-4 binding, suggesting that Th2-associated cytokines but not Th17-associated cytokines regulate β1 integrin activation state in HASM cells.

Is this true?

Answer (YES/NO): NO